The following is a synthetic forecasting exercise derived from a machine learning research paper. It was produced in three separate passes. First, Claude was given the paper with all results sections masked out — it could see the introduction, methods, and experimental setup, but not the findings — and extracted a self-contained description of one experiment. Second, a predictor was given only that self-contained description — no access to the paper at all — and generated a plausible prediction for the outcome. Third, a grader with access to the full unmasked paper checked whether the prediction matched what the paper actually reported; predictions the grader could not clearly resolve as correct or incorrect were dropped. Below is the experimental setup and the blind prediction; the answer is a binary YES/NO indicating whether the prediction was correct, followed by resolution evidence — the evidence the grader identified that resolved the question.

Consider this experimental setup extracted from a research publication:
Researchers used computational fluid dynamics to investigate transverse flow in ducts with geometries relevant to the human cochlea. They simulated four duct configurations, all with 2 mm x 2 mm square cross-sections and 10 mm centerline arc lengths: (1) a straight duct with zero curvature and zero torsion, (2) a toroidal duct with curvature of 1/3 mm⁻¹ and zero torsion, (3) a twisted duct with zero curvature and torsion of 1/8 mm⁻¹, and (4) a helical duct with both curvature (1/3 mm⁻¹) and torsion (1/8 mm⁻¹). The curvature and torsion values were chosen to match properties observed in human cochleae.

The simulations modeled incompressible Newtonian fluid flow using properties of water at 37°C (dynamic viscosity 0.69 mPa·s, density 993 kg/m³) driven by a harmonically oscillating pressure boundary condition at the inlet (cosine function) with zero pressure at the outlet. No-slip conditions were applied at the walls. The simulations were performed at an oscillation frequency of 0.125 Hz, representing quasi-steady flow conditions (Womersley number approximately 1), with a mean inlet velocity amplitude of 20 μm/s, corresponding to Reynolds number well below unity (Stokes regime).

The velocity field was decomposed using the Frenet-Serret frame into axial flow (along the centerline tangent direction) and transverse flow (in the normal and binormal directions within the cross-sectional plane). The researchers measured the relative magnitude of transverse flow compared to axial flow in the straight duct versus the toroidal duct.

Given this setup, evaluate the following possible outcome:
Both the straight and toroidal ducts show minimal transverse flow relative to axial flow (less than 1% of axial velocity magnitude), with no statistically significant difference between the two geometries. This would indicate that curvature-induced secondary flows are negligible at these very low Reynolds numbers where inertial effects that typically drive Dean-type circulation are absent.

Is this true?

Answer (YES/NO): NO